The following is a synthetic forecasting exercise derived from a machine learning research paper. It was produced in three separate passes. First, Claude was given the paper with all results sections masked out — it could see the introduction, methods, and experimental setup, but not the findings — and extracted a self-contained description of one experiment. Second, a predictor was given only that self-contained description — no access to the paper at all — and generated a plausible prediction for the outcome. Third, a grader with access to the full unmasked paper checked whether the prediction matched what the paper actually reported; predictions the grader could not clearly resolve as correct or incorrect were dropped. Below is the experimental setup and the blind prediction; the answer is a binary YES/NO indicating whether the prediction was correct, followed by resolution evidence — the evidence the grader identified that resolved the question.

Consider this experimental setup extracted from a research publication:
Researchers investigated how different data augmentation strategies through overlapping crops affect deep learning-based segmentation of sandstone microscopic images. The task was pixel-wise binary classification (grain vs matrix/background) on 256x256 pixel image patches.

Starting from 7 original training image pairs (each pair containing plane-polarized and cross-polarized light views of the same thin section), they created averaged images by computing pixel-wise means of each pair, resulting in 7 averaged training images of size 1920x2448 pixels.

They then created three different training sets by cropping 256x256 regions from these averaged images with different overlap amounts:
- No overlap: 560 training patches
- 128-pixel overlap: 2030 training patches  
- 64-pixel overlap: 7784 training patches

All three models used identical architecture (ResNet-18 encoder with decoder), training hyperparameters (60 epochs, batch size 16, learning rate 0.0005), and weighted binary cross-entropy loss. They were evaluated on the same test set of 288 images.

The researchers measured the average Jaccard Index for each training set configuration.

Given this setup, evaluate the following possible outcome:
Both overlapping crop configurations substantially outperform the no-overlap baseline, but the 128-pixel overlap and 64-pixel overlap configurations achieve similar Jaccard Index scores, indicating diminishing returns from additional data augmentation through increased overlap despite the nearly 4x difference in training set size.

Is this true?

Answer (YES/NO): NO